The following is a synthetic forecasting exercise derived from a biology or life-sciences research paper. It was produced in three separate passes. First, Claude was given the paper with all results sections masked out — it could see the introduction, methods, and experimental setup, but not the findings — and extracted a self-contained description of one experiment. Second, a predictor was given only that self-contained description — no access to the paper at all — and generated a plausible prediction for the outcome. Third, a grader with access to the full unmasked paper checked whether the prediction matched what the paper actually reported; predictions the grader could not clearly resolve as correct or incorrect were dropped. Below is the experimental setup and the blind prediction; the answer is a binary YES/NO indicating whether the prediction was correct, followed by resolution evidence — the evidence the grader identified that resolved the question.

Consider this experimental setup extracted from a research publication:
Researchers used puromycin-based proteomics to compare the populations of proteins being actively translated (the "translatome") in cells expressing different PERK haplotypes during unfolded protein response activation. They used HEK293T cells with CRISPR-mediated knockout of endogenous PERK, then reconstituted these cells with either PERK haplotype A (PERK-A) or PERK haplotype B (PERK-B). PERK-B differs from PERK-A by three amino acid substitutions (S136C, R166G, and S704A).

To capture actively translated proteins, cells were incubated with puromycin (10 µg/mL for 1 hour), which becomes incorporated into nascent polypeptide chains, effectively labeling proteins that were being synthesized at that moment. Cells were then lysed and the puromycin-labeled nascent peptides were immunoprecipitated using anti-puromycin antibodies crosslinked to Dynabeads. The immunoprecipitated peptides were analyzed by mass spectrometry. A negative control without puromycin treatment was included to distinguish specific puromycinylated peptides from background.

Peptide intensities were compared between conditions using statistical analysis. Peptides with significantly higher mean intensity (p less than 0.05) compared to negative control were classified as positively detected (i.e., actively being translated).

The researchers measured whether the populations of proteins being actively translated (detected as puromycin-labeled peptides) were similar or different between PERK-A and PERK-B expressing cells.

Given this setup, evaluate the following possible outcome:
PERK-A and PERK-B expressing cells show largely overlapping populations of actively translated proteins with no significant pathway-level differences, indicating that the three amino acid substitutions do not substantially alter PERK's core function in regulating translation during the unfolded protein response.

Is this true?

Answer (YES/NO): NO